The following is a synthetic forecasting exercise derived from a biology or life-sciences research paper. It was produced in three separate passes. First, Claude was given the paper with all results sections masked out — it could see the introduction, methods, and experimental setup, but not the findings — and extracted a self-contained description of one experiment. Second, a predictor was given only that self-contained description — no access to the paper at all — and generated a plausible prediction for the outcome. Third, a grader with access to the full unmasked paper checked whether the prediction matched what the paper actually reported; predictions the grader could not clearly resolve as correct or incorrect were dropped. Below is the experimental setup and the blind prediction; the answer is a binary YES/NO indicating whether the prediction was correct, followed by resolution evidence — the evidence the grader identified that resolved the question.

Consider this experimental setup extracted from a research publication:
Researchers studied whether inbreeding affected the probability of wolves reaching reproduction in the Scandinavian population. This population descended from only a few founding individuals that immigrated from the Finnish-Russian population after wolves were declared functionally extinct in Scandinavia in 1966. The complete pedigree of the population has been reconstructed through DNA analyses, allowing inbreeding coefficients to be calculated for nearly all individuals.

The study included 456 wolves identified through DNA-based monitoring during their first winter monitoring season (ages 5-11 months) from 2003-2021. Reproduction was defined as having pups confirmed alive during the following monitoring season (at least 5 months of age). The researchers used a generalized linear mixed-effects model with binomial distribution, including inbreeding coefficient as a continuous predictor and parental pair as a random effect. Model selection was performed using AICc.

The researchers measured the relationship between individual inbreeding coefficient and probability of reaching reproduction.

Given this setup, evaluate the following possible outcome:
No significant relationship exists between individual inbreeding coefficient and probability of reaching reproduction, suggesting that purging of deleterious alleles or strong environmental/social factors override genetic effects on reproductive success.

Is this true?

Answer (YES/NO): YES